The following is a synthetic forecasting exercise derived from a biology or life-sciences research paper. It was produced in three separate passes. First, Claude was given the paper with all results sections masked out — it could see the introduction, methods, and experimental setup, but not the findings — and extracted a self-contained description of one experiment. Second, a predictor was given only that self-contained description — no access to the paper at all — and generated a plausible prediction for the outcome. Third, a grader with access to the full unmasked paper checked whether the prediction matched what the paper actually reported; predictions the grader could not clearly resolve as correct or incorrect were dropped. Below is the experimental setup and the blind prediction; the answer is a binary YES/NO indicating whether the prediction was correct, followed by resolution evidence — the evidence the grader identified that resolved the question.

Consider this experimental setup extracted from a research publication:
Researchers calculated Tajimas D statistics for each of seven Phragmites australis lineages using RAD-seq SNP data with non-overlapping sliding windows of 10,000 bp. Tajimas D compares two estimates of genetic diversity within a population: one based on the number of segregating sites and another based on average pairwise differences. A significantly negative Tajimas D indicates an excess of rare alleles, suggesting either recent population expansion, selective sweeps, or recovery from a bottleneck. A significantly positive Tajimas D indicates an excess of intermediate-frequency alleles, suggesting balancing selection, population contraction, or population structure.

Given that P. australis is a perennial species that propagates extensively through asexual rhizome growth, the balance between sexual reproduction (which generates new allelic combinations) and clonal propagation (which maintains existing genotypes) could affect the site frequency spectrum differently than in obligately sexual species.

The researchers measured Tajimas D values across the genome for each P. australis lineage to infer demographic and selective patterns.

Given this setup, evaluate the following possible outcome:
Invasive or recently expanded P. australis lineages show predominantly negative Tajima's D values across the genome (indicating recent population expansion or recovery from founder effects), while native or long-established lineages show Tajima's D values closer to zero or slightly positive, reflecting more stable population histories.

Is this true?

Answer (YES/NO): NO